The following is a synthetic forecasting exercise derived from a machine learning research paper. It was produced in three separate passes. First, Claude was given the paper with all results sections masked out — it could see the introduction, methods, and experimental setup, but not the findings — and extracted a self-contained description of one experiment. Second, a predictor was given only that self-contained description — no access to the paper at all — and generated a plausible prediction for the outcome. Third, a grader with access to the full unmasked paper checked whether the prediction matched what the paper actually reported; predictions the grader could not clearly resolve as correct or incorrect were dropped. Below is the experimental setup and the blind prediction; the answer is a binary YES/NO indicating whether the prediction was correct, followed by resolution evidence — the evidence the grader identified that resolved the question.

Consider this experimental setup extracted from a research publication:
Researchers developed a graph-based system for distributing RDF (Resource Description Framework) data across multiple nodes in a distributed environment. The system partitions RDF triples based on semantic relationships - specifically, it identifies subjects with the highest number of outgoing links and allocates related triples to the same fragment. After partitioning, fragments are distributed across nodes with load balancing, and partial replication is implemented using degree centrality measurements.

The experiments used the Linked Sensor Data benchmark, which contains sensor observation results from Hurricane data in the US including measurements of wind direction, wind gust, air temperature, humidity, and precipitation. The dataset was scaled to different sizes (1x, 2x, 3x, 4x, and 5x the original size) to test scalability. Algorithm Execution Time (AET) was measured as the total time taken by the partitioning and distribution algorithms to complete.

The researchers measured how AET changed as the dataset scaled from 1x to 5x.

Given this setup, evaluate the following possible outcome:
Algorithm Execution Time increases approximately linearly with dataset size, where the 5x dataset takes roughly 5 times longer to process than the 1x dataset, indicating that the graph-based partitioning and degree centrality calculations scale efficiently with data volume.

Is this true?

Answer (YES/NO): NO